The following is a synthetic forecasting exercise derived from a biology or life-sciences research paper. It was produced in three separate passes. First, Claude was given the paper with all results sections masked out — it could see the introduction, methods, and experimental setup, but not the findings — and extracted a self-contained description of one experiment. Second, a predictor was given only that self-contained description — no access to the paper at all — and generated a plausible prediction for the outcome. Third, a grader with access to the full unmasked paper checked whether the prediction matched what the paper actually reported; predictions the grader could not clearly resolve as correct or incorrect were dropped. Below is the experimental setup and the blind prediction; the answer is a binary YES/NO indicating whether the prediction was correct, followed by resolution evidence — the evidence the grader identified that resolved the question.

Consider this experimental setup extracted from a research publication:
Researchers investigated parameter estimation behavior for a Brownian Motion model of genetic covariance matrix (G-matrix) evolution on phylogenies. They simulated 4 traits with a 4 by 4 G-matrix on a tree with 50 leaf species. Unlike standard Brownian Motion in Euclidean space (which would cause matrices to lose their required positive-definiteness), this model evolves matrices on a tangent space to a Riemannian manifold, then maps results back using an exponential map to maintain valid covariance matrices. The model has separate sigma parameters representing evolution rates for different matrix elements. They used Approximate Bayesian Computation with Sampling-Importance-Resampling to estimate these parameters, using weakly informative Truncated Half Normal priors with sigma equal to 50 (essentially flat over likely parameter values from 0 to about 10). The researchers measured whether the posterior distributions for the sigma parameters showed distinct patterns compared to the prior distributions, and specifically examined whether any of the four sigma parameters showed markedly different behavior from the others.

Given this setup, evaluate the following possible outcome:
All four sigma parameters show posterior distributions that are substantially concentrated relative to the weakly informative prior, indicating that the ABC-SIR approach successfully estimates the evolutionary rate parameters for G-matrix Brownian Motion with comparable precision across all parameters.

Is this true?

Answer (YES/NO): NO